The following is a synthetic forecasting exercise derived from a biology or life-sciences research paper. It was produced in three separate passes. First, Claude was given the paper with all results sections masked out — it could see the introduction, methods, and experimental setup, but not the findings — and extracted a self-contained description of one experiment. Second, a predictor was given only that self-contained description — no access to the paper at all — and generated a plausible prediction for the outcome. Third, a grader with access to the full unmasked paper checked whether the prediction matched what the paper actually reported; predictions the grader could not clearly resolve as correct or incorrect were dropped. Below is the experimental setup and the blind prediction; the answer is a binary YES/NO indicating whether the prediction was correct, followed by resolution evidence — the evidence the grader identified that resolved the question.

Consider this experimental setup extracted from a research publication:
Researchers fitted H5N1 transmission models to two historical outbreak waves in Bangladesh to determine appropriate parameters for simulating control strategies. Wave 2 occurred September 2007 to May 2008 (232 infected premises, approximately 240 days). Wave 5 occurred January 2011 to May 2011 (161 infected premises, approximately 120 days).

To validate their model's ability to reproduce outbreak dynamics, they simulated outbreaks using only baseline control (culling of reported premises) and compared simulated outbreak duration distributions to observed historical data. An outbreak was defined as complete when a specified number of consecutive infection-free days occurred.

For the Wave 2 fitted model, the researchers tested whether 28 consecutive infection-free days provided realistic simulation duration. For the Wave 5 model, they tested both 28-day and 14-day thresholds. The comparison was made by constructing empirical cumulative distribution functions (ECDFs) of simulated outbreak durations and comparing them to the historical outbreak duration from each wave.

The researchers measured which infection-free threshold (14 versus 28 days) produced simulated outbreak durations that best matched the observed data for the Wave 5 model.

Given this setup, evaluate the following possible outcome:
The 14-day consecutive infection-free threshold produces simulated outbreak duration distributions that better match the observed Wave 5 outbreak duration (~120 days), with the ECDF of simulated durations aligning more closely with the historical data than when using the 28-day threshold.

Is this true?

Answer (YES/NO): YES